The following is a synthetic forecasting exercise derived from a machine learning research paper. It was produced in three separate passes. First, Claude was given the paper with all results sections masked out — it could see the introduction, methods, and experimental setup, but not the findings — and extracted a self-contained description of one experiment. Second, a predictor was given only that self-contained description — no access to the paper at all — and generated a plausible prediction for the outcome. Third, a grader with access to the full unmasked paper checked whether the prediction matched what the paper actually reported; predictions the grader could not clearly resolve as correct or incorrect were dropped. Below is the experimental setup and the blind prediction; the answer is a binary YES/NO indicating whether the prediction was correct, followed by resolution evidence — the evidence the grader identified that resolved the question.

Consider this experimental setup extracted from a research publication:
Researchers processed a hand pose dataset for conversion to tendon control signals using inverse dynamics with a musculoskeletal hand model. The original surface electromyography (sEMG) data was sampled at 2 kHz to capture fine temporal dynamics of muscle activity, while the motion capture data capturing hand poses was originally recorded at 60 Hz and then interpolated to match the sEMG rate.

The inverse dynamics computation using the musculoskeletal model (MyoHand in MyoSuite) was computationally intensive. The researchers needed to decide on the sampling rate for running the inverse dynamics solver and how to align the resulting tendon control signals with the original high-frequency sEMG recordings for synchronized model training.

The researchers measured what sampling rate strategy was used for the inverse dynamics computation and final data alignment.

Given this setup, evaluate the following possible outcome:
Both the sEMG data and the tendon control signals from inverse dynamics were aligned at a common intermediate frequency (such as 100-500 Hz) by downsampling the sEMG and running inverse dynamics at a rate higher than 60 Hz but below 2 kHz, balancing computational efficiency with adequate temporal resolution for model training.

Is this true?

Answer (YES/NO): NO